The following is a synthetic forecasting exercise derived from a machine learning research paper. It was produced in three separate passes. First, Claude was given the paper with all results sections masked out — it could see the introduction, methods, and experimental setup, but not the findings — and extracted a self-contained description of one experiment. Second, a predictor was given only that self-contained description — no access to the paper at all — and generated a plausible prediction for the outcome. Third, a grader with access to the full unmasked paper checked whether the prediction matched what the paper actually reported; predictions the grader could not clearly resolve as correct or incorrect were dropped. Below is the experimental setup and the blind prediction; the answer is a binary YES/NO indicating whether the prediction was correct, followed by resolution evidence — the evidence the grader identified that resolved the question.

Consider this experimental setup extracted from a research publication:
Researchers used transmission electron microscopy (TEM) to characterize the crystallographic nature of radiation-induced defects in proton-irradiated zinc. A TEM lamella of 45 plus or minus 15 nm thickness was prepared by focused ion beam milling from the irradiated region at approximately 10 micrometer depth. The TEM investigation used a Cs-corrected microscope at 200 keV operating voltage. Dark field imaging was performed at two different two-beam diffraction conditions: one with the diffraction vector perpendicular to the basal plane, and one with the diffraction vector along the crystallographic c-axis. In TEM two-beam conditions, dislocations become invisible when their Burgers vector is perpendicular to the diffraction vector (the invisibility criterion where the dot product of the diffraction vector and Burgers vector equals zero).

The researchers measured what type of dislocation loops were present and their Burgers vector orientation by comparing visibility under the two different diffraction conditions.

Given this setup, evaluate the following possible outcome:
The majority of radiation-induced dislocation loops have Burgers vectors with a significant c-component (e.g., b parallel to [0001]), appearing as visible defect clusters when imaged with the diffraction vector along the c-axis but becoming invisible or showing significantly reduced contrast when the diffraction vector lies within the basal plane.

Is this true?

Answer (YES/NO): YES